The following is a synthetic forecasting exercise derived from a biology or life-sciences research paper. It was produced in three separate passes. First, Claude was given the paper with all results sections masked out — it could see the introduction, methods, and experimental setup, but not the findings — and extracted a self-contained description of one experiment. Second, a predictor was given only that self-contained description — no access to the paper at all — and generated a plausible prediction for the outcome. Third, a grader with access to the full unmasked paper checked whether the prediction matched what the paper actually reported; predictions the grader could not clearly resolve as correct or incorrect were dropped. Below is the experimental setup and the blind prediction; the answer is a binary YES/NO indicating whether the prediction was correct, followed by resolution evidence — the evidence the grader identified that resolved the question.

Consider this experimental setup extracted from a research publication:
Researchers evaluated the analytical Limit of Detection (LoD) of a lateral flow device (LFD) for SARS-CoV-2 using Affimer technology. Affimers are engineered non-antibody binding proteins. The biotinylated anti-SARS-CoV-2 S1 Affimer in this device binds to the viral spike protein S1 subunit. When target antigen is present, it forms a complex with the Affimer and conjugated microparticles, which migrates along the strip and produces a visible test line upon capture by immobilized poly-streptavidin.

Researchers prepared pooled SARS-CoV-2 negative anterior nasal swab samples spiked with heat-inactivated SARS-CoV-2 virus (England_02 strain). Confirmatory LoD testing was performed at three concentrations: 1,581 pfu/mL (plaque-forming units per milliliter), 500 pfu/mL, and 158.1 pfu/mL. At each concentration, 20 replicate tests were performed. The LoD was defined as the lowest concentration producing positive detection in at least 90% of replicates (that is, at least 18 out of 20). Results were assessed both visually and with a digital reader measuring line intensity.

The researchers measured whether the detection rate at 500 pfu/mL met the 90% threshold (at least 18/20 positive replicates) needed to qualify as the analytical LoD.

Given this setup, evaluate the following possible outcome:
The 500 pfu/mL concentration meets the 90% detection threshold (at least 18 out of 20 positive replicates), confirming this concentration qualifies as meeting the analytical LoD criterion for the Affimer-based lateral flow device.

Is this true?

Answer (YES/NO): NO